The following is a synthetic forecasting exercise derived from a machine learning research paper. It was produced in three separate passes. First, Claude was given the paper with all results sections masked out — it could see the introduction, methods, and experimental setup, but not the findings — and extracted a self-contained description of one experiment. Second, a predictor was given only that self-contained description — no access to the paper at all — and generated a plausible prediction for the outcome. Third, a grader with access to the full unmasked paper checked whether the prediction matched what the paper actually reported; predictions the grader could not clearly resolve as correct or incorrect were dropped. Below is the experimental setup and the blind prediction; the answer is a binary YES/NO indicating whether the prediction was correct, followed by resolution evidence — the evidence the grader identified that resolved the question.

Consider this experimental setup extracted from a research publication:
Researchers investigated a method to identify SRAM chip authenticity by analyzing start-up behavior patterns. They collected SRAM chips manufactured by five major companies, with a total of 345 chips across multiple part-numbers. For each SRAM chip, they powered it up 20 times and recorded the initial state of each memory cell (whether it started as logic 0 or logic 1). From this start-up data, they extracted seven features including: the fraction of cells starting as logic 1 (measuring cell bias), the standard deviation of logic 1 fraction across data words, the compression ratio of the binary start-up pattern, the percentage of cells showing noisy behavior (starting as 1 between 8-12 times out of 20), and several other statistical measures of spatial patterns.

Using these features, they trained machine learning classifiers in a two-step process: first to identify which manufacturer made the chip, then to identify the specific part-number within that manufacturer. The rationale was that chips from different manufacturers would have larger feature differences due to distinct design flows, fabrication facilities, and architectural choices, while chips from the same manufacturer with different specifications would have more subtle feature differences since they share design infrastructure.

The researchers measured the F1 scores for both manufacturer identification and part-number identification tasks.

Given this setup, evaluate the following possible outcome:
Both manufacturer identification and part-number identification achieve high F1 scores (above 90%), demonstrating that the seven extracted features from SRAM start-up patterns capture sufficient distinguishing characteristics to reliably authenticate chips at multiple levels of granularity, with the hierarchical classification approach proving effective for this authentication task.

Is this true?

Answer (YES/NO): NO